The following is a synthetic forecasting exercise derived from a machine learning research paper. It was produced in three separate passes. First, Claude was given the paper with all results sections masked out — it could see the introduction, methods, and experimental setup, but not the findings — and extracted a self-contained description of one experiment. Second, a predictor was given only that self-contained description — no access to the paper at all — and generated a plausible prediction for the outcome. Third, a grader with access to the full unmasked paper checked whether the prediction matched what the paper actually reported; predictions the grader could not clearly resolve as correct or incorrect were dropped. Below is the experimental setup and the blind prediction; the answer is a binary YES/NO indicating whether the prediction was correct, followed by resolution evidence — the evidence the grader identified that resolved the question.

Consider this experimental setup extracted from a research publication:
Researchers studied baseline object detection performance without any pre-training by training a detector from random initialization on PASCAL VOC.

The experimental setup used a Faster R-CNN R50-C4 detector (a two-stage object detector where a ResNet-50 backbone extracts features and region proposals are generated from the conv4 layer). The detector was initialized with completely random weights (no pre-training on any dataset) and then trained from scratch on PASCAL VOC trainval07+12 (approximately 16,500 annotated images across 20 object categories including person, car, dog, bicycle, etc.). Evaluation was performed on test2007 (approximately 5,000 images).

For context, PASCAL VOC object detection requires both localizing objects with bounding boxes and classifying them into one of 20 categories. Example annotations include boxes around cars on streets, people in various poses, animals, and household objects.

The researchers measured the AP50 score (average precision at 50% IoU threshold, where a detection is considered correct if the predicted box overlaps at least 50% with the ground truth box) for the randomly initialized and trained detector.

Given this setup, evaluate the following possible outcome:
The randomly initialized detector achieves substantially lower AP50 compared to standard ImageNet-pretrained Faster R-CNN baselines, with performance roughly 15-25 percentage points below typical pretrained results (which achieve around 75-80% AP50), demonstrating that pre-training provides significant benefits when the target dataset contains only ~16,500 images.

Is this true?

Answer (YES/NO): NO